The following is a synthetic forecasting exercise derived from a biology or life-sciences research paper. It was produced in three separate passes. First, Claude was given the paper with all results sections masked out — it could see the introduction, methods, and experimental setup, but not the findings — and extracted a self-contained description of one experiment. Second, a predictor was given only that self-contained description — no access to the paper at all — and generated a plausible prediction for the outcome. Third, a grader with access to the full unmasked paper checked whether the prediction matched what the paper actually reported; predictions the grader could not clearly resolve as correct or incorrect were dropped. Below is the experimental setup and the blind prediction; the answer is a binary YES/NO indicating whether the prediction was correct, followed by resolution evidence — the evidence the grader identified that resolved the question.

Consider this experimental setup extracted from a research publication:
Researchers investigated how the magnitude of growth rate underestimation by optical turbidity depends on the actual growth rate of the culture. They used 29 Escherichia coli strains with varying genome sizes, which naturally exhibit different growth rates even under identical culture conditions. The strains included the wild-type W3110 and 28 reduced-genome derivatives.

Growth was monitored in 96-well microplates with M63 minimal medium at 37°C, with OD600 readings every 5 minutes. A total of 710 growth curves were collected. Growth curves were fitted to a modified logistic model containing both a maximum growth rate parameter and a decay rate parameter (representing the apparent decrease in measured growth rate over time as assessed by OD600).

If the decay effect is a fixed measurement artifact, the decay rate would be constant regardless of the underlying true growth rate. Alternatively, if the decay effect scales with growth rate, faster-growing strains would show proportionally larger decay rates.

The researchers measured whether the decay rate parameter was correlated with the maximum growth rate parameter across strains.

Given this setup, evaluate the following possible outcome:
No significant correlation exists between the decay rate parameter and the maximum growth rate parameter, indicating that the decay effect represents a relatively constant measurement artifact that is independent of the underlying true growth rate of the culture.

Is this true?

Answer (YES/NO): NO